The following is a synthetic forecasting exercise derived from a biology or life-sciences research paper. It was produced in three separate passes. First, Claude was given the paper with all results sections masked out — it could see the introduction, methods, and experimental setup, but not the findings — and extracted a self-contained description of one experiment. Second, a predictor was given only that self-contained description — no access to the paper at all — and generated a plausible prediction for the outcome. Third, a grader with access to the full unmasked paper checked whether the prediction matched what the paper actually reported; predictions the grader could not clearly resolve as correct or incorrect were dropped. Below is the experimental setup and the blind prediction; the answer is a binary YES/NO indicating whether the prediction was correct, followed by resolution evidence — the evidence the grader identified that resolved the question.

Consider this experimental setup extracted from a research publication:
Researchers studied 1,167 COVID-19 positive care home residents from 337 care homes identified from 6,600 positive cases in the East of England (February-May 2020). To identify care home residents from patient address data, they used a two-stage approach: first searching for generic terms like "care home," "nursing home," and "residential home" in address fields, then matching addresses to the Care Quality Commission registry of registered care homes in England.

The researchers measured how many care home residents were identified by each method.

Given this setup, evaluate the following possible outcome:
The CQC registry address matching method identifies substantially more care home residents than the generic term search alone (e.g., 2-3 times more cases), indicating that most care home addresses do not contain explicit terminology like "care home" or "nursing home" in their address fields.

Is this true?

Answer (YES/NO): NO